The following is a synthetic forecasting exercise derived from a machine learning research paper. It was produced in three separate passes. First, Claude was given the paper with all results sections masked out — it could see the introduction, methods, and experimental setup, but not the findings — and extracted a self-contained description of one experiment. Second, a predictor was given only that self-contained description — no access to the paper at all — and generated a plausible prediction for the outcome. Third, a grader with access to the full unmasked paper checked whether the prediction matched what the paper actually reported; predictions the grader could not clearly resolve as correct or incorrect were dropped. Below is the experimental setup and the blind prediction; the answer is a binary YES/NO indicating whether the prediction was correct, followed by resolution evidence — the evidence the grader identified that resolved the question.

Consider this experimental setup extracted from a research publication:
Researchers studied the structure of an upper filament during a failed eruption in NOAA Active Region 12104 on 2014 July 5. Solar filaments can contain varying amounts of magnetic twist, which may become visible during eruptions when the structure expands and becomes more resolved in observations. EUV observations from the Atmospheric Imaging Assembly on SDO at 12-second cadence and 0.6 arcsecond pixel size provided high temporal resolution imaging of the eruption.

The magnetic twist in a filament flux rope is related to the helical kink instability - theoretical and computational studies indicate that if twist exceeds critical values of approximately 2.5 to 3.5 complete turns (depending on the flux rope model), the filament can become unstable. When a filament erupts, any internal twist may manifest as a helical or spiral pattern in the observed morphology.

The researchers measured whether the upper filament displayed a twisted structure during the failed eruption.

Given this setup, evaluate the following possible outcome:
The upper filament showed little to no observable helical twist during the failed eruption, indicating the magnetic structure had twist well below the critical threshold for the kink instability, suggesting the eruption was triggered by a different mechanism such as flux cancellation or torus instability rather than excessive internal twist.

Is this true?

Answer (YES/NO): NO